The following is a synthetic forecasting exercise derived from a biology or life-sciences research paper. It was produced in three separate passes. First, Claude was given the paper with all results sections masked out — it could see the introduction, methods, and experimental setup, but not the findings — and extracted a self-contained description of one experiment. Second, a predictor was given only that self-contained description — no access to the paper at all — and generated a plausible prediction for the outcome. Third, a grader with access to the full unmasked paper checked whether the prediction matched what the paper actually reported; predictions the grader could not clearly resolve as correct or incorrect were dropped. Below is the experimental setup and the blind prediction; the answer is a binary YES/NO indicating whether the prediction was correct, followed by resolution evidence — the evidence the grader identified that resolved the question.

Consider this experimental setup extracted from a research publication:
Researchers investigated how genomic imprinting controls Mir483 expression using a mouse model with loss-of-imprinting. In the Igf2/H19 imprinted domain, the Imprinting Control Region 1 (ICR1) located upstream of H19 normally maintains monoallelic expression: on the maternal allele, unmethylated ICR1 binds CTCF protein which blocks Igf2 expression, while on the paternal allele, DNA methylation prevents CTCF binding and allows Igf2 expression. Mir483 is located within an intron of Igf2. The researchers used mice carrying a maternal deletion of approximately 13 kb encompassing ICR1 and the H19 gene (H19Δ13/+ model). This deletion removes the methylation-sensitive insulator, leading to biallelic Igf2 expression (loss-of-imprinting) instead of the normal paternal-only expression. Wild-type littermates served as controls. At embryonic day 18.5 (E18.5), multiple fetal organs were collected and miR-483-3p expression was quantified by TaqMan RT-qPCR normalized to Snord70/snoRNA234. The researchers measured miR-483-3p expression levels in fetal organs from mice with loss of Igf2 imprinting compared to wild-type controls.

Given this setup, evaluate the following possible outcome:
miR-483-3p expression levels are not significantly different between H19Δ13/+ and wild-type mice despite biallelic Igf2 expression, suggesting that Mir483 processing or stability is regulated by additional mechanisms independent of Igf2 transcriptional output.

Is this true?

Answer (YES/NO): NO